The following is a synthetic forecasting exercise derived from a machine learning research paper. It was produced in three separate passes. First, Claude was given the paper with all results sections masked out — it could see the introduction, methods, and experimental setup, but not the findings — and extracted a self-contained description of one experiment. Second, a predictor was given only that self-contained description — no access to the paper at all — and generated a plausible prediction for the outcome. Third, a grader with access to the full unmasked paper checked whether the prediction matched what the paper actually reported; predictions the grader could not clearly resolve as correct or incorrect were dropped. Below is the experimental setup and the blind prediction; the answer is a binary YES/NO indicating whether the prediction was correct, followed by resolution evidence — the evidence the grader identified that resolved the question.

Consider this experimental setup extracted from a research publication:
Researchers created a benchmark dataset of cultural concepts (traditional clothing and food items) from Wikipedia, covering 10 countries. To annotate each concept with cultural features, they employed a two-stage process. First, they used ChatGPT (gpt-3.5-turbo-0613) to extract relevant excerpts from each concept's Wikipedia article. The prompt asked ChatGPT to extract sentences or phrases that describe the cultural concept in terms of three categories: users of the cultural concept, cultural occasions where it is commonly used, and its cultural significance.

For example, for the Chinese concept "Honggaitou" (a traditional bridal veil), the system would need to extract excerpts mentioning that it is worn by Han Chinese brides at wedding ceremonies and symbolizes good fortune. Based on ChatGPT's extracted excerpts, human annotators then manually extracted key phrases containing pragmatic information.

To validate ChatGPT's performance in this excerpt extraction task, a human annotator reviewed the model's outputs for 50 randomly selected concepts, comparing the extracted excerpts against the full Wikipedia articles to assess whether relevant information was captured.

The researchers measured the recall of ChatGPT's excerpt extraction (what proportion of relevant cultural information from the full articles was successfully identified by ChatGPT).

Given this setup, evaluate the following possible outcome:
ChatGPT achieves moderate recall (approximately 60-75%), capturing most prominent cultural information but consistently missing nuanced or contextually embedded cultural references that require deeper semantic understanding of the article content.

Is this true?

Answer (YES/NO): NO